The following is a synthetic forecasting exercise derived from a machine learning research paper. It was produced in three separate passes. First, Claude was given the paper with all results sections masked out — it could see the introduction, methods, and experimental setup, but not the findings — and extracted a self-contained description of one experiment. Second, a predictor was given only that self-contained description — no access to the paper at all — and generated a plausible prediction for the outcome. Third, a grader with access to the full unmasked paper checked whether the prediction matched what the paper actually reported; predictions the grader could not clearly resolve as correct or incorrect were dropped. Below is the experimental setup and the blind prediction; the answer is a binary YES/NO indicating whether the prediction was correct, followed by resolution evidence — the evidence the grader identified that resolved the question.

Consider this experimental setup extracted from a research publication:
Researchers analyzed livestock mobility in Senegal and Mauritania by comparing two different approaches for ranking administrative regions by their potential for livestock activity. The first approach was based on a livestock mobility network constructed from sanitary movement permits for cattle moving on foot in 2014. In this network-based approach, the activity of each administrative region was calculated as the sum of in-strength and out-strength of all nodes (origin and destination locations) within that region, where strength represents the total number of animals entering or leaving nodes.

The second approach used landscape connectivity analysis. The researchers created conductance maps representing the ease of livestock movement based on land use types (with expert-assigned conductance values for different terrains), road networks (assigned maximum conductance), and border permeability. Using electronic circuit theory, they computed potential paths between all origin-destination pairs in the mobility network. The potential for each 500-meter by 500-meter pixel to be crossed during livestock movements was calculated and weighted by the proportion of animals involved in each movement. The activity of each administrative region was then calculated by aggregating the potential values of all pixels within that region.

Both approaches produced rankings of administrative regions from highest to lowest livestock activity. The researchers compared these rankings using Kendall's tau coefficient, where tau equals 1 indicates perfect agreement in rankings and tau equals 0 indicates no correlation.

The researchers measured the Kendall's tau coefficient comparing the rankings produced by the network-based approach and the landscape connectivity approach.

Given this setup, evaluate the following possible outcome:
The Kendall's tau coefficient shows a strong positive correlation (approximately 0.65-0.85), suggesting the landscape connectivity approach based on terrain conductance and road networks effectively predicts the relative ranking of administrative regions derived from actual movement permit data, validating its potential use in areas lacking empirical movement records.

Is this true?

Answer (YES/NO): NO